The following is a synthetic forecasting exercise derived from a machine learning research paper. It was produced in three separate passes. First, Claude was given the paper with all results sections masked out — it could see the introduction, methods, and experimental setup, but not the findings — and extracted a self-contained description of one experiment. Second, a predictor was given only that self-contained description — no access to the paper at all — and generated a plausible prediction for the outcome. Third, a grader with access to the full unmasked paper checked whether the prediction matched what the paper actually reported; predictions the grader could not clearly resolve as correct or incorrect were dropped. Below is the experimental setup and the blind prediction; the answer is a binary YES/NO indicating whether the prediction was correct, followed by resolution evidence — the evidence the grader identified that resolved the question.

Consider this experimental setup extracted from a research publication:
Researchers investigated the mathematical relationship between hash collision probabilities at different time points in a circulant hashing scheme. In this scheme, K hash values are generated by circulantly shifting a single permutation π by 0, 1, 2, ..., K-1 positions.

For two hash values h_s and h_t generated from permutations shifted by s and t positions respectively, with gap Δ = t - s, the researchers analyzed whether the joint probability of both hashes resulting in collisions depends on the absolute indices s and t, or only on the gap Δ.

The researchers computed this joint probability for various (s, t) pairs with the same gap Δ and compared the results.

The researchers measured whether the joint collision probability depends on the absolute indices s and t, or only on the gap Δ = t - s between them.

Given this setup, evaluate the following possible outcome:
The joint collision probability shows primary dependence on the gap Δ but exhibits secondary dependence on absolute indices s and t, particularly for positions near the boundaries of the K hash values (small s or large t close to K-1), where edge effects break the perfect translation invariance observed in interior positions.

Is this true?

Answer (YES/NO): NO